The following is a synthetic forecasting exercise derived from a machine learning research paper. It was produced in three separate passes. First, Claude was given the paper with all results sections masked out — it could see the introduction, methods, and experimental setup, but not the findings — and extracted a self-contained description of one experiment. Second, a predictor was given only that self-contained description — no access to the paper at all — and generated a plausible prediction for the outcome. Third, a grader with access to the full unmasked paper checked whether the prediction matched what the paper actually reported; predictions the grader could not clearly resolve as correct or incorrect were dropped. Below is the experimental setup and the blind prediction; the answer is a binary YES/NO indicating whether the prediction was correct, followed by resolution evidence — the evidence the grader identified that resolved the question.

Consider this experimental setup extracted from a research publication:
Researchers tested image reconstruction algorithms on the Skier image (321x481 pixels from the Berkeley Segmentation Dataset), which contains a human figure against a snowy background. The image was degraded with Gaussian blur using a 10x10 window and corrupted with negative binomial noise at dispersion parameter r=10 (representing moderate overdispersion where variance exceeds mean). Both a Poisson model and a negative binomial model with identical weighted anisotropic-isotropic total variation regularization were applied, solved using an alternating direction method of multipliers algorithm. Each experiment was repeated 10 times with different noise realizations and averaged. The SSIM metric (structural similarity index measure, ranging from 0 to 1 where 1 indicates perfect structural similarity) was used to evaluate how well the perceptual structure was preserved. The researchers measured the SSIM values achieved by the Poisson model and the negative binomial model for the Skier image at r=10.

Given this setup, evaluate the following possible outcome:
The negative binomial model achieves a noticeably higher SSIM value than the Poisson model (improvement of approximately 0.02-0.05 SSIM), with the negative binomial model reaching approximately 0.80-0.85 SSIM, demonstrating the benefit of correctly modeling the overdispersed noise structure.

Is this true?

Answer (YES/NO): NO